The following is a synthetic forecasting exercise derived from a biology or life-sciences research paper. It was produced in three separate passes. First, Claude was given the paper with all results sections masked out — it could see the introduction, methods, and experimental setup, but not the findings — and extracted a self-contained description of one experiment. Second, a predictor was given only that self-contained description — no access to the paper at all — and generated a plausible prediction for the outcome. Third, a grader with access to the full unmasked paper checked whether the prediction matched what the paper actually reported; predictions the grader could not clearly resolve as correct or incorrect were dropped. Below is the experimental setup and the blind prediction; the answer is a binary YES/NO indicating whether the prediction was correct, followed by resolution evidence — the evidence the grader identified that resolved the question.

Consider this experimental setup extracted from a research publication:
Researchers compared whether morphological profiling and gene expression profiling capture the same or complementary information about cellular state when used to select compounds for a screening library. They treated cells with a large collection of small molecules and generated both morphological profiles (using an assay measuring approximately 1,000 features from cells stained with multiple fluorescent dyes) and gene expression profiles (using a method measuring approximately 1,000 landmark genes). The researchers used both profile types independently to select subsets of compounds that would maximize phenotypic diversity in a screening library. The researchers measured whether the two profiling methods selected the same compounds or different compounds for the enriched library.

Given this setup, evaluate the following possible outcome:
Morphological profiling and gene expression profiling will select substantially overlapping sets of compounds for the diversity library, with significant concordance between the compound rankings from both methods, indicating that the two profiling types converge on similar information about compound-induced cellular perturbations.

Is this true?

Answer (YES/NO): NO